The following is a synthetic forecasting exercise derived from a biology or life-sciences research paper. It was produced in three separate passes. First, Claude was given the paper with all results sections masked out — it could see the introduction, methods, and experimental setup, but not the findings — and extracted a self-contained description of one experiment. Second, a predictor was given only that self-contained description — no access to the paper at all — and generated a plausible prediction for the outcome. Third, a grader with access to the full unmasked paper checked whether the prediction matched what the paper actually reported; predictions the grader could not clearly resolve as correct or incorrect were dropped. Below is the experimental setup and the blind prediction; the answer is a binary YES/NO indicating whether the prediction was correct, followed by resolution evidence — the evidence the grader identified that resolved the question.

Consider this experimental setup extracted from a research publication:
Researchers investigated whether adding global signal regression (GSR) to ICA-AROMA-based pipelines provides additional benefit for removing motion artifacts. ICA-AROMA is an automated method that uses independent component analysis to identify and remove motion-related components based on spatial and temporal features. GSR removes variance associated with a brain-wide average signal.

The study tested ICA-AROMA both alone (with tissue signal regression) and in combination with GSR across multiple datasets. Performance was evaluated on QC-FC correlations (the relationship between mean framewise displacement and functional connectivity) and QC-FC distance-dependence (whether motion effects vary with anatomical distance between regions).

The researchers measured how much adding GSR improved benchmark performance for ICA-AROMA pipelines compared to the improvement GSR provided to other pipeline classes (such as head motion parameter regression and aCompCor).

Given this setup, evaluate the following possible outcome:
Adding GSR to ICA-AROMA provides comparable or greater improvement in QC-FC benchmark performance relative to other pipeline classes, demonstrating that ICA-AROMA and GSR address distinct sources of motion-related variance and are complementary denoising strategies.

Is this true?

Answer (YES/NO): NO